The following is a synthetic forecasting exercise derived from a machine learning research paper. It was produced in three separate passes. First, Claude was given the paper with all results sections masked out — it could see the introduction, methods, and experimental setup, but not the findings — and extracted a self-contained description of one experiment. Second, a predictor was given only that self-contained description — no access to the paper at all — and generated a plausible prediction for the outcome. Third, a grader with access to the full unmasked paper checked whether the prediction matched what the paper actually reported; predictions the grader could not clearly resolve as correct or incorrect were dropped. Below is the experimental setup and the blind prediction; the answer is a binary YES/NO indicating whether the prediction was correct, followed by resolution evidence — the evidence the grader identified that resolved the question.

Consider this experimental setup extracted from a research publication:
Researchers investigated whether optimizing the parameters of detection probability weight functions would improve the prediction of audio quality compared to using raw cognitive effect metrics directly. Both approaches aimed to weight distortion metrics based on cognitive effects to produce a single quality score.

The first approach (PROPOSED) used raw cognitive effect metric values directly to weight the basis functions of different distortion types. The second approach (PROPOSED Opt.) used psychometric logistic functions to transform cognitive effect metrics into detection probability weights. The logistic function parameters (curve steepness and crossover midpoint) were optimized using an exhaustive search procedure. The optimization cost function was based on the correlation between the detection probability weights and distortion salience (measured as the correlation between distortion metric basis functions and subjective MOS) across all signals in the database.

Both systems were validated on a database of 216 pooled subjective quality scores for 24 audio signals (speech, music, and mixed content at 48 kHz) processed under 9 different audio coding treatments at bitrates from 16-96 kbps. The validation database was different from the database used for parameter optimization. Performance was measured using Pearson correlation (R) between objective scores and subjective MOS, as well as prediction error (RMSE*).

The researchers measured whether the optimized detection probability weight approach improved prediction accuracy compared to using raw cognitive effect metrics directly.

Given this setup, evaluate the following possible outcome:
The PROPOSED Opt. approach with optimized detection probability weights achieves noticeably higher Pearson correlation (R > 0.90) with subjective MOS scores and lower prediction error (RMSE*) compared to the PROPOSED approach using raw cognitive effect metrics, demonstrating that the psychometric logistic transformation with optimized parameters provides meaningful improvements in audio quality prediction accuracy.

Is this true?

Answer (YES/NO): NO